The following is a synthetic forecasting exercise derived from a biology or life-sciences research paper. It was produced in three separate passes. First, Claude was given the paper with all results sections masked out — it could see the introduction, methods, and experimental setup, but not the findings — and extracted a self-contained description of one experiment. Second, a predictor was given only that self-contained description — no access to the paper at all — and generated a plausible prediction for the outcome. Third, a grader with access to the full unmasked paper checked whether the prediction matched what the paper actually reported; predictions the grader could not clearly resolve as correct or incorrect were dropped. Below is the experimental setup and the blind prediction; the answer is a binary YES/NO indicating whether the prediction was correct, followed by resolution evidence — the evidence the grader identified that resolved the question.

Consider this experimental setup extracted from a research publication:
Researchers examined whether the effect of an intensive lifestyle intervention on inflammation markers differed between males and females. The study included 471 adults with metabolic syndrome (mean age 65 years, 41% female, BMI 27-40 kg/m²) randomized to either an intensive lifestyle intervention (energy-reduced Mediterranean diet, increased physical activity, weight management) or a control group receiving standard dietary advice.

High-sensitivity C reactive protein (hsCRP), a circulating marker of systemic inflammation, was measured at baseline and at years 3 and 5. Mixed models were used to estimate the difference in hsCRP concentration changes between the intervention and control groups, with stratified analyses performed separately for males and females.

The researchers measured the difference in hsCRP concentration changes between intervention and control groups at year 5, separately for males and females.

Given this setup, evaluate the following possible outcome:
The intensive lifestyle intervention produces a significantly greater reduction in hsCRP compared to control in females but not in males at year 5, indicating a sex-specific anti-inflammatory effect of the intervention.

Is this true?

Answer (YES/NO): NO